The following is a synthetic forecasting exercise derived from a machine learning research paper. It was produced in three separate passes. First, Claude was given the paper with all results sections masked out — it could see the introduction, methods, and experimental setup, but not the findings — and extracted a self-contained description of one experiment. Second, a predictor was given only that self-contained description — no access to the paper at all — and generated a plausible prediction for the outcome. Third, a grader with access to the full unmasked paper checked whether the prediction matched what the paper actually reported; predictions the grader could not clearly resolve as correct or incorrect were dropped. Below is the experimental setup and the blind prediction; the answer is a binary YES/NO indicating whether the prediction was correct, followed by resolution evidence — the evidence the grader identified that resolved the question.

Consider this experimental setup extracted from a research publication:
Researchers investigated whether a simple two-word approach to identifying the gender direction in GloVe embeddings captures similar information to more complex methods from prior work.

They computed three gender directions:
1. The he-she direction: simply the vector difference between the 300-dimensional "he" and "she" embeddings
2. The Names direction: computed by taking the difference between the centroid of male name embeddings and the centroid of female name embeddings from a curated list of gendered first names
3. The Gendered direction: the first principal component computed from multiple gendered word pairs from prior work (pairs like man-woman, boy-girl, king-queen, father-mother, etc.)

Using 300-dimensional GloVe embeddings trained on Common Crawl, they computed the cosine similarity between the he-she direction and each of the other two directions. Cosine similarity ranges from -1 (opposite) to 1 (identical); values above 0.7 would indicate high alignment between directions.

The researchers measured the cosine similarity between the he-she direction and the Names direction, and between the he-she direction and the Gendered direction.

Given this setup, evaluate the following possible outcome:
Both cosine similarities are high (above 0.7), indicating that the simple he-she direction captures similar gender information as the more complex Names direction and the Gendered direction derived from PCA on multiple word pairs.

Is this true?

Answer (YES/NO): YES